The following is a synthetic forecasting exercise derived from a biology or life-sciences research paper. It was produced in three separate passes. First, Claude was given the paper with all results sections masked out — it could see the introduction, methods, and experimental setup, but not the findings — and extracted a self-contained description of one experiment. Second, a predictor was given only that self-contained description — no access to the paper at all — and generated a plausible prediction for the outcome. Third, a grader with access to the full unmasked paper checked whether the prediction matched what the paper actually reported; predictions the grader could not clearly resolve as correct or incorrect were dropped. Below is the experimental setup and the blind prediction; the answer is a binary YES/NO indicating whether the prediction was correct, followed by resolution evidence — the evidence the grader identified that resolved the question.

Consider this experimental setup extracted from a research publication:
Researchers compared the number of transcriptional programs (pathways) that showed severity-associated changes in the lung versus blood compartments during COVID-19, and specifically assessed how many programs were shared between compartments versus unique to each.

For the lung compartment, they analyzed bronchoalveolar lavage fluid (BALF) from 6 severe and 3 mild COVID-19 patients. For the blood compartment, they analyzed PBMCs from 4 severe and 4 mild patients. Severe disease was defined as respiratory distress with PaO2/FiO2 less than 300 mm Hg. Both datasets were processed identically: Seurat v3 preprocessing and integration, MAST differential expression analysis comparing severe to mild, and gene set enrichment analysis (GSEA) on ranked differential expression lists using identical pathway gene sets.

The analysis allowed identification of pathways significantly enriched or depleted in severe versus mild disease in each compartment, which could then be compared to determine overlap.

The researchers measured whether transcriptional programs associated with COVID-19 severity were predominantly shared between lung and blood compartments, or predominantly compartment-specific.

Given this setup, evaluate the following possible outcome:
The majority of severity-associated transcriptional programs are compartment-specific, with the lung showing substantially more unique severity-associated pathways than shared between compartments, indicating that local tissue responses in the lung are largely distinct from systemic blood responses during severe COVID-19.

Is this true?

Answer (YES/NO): YES